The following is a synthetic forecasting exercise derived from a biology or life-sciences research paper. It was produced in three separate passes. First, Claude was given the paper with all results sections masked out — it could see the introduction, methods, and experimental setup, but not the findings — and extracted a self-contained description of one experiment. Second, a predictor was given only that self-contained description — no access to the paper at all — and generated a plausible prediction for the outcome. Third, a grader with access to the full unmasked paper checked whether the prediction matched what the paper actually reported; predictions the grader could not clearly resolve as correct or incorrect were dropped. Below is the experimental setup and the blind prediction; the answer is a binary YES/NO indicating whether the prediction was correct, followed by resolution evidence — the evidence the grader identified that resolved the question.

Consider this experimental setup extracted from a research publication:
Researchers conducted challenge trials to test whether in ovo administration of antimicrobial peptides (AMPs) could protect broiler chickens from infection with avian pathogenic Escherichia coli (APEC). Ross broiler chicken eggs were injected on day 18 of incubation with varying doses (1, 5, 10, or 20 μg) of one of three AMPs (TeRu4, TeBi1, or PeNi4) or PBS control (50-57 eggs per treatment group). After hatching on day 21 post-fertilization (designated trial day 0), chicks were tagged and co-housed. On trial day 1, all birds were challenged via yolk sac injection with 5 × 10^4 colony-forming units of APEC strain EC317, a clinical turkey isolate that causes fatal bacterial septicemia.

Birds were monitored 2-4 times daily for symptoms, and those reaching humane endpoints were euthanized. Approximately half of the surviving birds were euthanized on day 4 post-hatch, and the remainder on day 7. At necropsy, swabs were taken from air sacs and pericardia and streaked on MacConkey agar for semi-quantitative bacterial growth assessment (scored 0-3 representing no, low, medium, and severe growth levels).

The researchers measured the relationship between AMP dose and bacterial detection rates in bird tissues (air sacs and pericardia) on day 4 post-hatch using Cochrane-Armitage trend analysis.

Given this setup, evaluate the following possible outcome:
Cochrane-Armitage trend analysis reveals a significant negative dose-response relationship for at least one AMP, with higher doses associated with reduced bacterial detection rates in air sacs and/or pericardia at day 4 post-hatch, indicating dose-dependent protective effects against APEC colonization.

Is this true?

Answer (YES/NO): YES